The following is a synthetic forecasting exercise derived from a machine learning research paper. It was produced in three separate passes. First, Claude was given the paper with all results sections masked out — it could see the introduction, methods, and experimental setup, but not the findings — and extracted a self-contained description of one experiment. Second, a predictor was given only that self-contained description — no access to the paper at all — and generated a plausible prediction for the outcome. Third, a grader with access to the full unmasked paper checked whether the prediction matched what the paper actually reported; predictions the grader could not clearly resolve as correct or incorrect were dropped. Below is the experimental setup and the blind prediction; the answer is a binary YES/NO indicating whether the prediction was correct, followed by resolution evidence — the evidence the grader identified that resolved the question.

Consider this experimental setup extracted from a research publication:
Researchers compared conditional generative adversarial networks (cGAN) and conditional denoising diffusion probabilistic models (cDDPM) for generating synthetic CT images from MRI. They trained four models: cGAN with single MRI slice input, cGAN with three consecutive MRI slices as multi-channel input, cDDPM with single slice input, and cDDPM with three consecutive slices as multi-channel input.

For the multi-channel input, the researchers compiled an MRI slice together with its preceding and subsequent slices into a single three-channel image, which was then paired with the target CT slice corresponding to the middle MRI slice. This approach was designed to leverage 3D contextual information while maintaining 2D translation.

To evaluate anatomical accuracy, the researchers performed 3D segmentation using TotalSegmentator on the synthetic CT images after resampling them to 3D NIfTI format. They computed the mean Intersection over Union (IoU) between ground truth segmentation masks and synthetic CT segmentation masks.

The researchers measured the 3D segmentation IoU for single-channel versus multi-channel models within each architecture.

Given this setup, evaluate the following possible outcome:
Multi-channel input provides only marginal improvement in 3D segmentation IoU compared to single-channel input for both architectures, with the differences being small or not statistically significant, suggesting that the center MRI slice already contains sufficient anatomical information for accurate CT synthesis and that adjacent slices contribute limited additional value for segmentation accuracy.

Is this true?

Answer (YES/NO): NO